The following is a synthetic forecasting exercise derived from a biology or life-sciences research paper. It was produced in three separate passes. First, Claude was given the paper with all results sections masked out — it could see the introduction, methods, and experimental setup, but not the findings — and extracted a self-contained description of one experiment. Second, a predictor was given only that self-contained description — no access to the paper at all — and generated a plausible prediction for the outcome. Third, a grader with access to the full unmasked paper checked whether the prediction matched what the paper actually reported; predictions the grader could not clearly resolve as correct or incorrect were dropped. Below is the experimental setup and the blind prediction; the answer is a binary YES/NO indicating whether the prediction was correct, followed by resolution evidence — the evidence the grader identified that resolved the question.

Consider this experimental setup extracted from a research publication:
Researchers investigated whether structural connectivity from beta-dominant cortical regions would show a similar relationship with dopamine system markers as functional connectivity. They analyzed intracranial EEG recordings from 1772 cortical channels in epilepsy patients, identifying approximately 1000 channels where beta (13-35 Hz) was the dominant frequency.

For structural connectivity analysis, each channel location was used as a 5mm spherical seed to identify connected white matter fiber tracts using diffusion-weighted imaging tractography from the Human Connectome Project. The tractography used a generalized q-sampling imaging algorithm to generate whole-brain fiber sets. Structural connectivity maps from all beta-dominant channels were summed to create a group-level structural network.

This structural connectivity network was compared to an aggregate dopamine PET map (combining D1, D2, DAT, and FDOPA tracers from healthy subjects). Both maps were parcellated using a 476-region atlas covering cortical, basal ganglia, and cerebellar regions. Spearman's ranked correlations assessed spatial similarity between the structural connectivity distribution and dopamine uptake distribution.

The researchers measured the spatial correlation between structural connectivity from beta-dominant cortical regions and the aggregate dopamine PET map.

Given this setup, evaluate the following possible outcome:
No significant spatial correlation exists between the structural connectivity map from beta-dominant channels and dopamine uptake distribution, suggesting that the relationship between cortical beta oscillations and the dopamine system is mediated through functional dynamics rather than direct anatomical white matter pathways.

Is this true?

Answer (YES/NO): NO